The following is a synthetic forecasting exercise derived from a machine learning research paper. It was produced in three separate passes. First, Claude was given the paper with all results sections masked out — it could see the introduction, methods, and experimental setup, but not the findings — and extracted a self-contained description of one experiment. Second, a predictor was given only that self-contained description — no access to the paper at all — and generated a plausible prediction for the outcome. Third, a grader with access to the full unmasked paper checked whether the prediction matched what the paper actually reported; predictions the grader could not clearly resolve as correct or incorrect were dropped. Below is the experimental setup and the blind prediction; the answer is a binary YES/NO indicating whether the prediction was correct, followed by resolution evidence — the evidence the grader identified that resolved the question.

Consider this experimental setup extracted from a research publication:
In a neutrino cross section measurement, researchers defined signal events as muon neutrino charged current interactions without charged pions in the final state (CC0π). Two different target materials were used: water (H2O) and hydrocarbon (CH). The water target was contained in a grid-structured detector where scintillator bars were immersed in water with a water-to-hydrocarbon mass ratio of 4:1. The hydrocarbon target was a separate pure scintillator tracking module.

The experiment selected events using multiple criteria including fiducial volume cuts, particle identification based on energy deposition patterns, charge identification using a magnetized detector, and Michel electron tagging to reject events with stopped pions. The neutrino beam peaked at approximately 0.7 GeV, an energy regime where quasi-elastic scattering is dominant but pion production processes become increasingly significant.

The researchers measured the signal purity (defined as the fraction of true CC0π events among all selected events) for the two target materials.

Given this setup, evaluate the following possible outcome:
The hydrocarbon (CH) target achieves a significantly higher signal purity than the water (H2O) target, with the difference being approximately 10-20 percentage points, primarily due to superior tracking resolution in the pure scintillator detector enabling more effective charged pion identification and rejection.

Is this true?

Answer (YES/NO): NO